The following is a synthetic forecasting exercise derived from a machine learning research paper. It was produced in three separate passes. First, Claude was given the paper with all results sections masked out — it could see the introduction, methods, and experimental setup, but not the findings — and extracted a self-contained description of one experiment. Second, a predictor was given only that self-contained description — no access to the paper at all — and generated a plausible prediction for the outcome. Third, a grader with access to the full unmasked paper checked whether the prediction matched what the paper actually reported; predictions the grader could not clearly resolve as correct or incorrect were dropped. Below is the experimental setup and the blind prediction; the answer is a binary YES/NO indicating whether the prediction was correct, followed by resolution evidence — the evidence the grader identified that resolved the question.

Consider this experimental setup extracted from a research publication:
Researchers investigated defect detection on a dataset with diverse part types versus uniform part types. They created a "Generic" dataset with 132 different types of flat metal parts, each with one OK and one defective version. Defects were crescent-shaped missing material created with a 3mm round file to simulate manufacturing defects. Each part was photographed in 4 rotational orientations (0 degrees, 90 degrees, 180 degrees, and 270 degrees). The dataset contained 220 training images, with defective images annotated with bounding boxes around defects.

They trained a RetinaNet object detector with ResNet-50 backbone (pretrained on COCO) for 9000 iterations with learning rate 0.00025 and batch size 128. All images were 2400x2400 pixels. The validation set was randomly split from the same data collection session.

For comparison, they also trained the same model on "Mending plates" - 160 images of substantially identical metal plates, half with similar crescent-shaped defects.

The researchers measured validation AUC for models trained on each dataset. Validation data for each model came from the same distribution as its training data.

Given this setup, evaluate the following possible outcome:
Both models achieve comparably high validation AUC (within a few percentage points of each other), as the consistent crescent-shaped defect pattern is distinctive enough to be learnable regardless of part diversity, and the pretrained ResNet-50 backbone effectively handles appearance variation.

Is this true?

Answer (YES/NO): YES